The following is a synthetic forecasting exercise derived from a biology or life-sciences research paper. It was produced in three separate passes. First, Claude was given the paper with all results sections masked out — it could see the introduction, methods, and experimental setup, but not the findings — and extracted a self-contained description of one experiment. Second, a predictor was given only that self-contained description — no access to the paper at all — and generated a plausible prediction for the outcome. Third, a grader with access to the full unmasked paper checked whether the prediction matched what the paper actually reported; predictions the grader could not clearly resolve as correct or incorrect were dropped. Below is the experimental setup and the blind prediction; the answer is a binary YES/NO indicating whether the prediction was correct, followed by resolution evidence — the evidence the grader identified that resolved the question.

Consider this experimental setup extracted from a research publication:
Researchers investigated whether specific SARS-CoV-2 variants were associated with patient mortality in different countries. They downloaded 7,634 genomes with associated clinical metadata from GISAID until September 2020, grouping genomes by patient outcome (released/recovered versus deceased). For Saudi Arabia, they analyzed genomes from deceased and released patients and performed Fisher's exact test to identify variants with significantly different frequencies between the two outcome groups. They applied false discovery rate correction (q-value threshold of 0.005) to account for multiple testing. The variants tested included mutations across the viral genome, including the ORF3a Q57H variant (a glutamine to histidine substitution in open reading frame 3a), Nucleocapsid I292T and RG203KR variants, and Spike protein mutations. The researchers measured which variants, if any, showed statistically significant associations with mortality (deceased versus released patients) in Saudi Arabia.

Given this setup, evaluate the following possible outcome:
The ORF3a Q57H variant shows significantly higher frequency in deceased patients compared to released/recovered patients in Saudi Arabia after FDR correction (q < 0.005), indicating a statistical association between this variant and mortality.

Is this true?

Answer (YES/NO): YES